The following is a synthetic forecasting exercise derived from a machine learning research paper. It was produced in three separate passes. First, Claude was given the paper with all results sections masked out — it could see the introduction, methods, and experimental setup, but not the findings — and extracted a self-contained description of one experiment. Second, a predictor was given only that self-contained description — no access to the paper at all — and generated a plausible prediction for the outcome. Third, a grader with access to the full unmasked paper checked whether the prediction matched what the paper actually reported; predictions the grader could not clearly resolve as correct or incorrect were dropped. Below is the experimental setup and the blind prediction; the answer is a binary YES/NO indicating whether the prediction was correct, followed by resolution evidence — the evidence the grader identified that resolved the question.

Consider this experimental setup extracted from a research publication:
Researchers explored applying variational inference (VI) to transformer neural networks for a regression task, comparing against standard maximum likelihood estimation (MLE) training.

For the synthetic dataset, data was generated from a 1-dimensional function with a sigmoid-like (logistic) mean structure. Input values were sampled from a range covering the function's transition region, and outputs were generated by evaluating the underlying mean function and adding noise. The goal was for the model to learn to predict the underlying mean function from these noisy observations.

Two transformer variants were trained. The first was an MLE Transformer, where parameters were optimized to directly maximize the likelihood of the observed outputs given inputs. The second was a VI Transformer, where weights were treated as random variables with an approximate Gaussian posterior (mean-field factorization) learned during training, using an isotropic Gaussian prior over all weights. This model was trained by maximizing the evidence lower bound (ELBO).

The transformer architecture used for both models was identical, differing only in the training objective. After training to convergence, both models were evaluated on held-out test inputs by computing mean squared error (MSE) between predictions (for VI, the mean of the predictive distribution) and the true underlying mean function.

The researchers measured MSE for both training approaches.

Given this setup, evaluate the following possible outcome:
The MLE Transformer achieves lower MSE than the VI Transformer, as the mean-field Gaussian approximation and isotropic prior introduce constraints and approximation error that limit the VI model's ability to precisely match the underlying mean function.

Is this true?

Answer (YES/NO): YES